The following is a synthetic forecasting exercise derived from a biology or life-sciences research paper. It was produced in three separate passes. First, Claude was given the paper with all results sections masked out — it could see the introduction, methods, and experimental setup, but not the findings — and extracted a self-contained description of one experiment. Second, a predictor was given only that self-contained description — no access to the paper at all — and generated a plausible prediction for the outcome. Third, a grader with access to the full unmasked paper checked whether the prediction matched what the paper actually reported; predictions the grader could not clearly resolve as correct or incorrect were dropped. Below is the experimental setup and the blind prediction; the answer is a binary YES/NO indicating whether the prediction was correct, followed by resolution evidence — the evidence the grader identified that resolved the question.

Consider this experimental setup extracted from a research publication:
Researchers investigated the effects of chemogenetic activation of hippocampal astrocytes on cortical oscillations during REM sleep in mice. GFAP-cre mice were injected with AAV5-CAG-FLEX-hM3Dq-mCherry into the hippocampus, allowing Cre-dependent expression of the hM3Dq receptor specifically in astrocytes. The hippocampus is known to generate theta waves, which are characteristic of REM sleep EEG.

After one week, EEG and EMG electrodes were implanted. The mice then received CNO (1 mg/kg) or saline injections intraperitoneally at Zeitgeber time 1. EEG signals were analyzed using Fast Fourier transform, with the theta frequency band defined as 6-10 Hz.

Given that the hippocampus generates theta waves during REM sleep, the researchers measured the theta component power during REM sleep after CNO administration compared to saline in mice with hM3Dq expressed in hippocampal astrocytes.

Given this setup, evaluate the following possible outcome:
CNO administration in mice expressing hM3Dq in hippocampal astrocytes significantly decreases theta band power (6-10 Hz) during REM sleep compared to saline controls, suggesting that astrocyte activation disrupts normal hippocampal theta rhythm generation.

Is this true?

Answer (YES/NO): NO